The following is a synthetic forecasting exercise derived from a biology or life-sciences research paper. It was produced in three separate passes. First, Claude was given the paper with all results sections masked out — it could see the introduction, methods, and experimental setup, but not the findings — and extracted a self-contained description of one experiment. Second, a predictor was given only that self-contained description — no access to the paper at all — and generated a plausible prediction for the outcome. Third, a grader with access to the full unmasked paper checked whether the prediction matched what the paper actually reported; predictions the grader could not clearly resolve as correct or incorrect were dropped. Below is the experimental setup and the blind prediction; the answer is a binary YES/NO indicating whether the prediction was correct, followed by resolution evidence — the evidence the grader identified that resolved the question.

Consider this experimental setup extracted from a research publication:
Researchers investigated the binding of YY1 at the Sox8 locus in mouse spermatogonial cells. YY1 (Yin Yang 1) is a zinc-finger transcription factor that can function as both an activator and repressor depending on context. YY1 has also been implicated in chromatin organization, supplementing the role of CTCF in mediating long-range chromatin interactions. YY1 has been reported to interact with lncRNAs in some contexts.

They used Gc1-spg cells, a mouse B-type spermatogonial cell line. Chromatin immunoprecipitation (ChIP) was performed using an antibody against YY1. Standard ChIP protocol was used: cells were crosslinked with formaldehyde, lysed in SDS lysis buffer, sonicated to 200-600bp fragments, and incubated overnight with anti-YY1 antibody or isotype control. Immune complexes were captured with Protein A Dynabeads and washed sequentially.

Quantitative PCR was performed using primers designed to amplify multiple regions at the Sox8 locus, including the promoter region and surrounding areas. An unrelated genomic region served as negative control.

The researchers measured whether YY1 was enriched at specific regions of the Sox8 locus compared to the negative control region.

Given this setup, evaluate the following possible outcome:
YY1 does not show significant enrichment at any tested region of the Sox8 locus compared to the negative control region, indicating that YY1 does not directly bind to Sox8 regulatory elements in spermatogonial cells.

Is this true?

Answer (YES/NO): NO